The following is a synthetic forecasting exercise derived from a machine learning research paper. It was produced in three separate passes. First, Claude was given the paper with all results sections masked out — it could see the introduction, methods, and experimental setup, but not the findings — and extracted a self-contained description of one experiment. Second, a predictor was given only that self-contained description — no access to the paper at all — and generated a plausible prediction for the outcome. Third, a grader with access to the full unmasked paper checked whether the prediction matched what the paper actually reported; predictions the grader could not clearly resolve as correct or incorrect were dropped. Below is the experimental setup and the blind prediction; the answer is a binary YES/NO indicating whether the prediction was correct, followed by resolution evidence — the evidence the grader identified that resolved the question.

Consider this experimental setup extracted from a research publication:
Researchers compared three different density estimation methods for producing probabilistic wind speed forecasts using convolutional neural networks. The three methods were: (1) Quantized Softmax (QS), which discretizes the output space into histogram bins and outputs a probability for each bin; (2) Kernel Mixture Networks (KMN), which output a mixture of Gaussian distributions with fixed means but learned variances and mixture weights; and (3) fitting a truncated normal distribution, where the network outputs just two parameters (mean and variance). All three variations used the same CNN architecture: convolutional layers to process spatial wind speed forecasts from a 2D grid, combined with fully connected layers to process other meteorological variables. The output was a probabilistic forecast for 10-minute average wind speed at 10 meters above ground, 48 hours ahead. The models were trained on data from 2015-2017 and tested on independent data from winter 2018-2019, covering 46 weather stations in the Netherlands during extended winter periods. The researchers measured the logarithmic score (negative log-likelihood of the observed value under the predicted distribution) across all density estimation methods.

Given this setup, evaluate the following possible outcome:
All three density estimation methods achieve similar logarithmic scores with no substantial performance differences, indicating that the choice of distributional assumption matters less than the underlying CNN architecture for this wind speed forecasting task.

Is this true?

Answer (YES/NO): NO